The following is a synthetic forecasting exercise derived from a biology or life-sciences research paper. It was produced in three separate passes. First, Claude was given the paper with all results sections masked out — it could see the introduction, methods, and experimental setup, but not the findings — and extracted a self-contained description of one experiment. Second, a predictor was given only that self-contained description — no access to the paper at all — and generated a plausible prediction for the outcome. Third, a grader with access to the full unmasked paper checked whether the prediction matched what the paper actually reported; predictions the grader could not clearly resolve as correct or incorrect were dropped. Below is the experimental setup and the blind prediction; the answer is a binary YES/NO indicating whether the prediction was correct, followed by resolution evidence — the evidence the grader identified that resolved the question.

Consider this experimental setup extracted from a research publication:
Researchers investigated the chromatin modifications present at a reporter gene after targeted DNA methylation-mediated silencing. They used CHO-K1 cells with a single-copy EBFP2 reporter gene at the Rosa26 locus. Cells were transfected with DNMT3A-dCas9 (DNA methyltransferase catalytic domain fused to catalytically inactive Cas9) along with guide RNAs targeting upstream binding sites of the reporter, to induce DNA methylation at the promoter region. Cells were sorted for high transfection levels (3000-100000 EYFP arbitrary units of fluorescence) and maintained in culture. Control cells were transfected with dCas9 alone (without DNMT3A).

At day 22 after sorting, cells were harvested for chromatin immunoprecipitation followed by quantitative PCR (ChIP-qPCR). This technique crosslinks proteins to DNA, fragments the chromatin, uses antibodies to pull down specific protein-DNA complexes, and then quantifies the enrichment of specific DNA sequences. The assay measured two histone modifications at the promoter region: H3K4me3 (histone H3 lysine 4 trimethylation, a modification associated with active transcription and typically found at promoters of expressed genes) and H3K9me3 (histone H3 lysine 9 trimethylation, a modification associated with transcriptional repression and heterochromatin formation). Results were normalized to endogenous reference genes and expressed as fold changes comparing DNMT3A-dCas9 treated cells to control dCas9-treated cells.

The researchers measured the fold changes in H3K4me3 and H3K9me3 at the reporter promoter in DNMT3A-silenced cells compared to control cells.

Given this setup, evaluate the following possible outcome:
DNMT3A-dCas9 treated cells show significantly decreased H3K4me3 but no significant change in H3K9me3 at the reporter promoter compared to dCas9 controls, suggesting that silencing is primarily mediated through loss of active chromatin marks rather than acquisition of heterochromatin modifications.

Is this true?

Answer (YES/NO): NO